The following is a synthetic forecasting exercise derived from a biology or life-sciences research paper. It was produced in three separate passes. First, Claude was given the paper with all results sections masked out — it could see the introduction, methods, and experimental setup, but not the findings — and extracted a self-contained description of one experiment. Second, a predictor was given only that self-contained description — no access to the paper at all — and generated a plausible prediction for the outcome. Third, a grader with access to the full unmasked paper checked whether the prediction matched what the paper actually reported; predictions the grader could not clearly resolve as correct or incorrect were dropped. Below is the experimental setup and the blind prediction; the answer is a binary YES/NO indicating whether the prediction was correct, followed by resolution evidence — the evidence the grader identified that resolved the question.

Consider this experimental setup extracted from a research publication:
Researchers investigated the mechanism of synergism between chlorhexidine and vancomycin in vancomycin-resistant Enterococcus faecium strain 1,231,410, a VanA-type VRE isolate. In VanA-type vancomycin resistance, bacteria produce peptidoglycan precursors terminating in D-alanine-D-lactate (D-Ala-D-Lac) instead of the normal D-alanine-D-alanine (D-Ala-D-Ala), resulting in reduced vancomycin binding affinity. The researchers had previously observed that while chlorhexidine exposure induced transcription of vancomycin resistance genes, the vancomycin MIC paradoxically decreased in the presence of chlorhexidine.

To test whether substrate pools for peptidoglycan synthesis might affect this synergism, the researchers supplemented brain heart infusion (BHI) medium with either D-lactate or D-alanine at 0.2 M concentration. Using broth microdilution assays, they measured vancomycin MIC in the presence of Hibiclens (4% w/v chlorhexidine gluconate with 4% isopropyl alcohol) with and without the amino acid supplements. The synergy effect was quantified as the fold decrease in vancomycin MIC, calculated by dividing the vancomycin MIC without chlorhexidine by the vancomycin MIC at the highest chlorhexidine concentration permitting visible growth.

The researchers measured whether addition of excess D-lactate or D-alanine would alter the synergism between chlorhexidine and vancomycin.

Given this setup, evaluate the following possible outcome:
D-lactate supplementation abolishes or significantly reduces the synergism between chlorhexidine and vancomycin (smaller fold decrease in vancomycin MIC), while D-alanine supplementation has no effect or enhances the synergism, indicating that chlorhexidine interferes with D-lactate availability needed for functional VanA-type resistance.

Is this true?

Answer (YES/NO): NO